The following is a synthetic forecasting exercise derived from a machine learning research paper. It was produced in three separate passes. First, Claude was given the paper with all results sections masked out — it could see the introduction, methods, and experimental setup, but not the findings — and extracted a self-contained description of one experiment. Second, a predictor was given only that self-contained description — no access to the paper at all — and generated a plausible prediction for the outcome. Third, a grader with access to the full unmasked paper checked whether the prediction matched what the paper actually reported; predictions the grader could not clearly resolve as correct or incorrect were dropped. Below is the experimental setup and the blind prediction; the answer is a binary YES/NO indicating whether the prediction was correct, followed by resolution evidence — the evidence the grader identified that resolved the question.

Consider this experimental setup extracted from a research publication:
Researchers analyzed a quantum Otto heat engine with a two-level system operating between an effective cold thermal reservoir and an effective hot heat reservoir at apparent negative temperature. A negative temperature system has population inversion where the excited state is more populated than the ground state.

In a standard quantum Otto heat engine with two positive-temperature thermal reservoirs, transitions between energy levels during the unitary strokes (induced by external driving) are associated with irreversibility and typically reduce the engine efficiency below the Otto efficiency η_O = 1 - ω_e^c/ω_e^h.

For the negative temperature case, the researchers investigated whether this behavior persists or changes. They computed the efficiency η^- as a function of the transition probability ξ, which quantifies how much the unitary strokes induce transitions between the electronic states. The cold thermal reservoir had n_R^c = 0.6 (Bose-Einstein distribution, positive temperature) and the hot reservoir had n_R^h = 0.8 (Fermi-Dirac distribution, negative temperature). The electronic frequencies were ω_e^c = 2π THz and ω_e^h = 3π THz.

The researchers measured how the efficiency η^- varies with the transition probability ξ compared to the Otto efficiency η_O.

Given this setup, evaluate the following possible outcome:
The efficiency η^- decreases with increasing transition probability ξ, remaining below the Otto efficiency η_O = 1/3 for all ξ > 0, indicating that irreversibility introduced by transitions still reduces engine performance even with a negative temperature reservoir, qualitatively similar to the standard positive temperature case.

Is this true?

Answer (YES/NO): NO